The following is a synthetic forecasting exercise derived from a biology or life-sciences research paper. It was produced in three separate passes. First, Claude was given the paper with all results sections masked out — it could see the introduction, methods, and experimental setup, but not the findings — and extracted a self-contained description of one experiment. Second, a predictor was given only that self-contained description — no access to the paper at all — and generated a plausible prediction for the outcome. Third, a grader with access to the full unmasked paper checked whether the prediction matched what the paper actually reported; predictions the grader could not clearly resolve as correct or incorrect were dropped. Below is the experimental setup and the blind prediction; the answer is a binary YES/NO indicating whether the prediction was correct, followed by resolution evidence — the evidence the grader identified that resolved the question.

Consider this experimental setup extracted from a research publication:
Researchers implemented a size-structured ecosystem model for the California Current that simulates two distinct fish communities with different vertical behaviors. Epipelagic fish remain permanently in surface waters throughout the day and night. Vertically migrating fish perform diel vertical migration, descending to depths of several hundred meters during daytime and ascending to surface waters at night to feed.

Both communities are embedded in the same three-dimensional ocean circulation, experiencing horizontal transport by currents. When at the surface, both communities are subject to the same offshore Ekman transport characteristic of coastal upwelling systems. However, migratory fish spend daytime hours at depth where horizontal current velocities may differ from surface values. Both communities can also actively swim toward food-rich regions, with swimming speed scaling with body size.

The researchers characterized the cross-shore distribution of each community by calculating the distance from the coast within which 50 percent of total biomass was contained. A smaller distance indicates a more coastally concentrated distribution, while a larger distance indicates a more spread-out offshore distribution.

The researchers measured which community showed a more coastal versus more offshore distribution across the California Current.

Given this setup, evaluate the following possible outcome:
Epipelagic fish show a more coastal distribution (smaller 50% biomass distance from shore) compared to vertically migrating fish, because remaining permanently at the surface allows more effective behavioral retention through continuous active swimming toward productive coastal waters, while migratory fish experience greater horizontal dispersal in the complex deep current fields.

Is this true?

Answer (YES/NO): NO